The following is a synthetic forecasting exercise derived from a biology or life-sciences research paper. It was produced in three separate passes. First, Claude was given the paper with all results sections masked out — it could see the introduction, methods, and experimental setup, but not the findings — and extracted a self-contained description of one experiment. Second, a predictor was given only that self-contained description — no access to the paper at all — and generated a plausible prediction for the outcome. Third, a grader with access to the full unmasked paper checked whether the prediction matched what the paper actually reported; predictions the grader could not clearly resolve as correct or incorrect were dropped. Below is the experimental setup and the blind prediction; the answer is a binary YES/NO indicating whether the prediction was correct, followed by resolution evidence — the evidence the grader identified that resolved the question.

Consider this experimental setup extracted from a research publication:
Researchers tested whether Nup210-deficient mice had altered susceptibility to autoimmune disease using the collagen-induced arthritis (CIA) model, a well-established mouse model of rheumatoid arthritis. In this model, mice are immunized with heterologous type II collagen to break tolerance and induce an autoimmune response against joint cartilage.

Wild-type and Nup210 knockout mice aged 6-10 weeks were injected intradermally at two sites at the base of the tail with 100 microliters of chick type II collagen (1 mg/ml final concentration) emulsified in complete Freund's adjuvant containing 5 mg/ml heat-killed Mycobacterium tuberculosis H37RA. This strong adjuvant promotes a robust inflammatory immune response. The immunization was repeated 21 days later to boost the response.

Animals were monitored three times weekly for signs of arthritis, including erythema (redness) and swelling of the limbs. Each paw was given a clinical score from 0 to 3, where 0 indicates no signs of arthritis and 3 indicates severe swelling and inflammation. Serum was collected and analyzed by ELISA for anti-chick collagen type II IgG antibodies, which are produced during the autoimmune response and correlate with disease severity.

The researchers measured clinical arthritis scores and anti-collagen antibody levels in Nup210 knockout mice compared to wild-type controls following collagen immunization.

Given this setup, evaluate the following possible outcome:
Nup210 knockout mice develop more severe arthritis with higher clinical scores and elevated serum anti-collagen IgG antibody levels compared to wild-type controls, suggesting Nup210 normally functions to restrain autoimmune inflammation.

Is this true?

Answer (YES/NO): NO